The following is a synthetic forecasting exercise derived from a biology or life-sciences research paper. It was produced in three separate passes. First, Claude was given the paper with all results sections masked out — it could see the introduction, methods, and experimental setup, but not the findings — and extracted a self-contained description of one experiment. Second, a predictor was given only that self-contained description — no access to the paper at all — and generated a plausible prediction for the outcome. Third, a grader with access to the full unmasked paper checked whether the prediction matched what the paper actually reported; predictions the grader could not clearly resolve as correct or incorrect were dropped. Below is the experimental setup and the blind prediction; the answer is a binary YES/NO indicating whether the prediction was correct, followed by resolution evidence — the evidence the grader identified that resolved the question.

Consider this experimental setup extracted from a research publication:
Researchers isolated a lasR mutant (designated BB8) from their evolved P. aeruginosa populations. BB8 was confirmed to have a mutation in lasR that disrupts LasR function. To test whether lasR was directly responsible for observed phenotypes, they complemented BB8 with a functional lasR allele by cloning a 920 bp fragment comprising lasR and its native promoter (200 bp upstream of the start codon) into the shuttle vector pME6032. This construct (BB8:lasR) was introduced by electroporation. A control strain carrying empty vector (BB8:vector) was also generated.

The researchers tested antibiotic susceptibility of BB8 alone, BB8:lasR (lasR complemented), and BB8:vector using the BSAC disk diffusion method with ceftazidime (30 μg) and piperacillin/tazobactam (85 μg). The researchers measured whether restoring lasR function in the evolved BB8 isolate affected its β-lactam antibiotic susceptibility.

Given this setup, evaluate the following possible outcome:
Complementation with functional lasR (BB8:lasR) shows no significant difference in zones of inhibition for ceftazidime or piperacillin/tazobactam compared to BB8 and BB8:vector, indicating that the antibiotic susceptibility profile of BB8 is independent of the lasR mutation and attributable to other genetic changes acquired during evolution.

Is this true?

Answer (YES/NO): NO